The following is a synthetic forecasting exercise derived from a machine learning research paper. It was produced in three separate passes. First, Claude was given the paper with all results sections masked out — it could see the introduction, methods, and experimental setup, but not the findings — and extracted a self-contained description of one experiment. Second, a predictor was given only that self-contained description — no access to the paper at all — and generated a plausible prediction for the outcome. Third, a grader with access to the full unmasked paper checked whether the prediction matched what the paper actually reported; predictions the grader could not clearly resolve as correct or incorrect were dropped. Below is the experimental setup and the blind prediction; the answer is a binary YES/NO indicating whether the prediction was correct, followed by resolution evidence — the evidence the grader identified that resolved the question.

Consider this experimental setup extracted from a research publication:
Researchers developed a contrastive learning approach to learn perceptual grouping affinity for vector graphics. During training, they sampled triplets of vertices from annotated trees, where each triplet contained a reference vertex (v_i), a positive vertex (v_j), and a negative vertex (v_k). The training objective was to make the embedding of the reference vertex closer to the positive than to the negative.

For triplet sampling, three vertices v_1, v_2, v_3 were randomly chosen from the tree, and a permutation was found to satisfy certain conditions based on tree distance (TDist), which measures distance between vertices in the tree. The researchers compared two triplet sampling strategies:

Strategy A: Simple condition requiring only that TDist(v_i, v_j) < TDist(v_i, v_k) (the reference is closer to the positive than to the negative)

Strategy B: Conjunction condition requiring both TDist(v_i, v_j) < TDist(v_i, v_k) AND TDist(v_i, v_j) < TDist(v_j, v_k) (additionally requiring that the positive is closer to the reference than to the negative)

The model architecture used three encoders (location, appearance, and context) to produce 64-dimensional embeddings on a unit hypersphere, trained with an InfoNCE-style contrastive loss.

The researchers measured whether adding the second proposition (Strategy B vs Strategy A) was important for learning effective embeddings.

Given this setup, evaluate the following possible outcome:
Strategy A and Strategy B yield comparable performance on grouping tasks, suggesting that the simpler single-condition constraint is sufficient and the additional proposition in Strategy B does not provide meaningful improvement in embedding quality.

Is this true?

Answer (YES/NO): NO